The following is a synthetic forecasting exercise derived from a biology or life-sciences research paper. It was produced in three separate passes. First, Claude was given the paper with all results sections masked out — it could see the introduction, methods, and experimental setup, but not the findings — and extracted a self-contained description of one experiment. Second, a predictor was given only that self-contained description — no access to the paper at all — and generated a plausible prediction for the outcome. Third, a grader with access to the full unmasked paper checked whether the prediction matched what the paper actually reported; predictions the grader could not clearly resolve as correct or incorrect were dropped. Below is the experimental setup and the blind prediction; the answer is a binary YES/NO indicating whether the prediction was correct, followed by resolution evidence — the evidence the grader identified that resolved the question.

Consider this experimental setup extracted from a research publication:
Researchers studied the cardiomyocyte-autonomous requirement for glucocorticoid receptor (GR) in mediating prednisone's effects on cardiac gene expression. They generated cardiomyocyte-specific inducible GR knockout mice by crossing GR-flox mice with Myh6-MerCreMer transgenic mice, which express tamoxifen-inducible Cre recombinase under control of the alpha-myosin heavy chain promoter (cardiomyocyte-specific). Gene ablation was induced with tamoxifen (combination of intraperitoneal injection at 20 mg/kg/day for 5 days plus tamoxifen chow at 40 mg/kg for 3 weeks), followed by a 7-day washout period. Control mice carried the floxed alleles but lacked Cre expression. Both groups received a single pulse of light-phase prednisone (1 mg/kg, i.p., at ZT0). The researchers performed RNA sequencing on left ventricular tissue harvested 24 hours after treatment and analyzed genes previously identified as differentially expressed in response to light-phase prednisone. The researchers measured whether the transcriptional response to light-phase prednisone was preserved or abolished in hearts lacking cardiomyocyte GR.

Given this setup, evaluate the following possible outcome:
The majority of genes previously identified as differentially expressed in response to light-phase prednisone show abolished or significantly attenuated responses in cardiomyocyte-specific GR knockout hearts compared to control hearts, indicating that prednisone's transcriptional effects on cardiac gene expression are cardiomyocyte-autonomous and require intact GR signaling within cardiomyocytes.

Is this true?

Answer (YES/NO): YES